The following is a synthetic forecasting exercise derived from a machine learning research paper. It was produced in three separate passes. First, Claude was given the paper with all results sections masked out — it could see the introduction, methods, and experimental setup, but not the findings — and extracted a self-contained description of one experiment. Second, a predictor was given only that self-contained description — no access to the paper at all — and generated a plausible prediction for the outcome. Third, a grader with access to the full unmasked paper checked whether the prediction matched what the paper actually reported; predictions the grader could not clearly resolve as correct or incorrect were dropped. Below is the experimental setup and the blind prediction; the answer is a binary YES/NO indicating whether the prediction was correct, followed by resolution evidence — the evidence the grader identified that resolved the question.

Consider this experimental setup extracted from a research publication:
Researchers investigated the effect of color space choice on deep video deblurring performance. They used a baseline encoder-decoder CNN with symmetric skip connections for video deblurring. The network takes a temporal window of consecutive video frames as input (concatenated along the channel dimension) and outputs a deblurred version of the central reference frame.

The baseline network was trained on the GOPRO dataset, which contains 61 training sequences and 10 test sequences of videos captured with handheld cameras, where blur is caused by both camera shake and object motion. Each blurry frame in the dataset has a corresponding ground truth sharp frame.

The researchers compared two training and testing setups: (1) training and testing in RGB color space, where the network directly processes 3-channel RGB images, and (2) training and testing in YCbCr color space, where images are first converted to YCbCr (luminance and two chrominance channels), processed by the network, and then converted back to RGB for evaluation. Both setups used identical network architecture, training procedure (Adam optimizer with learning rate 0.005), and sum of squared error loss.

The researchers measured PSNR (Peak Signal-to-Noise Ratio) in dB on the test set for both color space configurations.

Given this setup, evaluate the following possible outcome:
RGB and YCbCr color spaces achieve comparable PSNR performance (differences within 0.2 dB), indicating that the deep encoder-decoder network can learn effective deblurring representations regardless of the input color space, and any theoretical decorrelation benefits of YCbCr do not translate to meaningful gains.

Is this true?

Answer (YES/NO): YES